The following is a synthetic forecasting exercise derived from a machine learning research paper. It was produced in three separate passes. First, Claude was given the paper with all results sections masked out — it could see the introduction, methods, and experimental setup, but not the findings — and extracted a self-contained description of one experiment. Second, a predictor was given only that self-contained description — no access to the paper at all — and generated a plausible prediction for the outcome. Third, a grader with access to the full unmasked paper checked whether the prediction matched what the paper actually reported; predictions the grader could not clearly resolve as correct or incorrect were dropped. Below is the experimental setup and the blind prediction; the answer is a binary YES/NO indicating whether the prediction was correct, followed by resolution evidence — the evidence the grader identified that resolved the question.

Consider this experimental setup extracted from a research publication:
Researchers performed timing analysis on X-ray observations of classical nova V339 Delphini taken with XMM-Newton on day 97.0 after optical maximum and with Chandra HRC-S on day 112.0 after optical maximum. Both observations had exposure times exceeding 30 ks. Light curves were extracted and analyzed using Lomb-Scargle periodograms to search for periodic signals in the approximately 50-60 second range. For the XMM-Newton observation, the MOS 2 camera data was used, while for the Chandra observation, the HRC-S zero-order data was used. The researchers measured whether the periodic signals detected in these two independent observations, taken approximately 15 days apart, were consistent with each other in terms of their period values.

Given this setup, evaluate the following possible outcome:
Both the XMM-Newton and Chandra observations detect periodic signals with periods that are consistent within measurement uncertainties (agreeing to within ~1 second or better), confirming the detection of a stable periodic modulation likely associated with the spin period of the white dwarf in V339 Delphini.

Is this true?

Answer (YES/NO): NO